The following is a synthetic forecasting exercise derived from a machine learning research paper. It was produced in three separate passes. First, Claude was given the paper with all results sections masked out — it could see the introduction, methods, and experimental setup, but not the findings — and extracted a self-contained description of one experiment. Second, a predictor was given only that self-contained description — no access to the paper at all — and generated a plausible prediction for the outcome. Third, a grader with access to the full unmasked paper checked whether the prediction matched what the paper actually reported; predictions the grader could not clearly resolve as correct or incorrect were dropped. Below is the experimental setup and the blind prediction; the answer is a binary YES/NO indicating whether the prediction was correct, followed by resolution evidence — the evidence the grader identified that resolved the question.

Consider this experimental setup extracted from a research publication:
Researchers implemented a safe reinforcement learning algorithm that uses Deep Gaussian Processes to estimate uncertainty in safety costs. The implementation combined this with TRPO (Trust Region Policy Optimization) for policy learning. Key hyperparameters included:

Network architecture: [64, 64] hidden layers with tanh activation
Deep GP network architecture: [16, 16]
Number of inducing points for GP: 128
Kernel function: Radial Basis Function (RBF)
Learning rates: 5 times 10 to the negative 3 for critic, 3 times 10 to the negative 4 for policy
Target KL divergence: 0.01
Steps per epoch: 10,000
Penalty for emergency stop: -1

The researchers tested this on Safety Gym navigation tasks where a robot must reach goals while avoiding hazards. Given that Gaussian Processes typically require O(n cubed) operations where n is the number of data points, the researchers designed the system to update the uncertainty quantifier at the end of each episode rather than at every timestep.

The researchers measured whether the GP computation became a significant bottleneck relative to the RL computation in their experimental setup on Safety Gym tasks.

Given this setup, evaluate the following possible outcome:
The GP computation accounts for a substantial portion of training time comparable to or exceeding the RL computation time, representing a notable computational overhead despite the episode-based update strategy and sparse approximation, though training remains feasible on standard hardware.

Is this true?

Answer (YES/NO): NO